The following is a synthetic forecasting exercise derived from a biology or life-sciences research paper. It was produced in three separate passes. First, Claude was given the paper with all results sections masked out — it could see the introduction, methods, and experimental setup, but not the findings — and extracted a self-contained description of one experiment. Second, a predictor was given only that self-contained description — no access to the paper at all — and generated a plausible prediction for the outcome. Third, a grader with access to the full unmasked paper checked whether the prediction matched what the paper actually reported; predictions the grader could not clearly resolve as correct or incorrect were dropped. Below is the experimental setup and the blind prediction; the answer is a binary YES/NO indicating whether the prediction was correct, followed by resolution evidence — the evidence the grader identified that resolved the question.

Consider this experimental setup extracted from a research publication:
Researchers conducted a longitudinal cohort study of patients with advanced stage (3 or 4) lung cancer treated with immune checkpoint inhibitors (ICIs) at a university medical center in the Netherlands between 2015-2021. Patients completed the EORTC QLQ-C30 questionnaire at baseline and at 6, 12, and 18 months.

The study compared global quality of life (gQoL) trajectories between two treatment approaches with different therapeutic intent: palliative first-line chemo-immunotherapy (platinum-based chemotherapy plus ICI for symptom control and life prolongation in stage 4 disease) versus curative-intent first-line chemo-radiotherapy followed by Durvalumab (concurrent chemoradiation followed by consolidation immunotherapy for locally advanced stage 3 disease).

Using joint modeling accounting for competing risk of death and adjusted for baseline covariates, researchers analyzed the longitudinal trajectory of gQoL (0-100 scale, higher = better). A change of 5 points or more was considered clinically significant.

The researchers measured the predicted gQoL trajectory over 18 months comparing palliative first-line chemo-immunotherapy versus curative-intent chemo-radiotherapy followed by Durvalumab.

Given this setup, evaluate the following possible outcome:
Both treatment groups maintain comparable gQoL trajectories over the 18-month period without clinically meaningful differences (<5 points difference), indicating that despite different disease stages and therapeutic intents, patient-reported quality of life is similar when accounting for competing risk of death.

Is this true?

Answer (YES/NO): NO